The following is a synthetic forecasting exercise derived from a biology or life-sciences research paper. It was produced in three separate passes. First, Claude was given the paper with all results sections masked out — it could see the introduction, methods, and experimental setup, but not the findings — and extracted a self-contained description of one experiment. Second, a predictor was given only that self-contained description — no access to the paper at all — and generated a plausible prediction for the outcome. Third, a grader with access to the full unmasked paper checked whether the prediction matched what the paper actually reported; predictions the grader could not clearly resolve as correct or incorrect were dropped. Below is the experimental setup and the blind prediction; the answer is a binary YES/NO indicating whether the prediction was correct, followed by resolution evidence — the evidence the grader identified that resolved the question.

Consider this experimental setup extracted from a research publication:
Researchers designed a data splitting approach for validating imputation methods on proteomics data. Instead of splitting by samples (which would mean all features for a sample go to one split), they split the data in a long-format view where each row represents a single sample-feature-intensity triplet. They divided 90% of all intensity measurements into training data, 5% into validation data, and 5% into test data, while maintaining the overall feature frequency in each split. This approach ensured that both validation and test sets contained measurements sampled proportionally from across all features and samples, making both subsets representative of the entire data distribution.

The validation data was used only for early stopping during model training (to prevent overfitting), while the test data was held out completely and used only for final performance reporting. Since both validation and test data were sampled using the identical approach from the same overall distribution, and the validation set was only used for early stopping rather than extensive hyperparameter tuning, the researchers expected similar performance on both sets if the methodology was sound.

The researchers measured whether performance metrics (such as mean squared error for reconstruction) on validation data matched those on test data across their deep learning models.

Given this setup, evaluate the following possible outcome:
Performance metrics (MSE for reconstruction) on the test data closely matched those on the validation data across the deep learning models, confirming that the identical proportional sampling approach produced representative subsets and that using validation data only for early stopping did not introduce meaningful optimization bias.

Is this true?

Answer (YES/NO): YES